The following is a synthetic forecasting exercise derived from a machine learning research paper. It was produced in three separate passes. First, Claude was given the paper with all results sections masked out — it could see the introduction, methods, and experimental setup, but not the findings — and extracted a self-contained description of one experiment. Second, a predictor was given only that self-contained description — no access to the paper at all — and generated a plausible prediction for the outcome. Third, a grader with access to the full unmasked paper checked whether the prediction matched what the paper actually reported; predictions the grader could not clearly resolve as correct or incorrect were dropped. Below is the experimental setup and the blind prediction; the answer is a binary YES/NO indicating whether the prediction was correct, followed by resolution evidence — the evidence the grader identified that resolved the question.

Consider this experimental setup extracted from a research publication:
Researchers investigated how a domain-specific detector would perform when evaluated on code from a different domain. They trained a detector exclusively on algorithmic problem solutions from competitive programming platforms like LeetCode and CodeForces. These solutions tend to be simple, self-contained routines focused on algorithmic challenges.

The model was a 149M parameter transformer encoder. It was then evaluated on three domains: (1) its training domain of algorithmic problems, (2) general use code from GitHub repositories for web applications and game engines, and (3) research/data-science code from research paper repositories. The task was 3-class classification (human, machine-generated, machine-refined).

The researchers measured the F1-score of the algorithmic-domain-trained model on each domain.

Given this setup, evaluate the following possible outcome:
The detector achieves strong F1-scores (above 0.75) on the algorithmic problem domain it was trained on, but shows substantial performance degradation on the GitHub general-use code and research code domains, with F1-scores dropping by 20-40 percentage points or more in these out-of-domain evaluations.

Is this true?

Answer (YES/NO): YES